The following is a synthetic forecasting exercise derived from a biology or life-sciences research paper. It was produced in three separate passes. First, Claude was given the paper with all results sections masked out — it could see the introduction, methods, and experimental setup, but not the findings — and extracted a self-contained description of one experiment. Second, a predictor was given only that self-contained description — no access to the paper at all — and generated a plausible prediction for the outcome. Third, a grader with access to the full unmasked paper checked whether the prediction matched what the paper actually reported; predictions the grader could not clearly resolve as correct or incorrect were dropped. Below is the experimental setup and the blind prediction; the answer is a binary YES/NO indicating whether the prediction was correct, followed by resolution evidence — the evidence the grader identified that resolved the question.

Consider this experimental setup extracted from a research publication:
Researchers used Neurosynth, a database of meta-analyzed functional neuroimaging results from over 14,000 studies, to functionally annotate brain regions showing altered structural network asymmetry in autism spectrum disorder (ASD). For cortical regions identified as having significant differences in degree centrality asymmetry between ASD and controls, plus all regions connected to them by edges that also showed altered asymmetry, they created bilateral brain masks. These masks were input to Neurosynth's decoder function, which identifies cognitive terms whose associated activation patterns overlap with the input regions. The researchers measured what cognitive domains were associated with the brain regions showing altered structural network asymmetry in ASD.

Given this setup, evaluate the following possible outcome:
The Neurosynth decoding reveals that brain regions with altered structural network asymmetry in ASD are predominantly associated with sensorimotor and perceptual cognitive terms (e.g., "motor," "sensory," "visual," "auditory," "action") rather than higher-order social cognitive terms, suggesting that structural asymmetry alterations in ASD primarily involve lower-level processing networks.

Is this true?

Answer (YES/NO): NO